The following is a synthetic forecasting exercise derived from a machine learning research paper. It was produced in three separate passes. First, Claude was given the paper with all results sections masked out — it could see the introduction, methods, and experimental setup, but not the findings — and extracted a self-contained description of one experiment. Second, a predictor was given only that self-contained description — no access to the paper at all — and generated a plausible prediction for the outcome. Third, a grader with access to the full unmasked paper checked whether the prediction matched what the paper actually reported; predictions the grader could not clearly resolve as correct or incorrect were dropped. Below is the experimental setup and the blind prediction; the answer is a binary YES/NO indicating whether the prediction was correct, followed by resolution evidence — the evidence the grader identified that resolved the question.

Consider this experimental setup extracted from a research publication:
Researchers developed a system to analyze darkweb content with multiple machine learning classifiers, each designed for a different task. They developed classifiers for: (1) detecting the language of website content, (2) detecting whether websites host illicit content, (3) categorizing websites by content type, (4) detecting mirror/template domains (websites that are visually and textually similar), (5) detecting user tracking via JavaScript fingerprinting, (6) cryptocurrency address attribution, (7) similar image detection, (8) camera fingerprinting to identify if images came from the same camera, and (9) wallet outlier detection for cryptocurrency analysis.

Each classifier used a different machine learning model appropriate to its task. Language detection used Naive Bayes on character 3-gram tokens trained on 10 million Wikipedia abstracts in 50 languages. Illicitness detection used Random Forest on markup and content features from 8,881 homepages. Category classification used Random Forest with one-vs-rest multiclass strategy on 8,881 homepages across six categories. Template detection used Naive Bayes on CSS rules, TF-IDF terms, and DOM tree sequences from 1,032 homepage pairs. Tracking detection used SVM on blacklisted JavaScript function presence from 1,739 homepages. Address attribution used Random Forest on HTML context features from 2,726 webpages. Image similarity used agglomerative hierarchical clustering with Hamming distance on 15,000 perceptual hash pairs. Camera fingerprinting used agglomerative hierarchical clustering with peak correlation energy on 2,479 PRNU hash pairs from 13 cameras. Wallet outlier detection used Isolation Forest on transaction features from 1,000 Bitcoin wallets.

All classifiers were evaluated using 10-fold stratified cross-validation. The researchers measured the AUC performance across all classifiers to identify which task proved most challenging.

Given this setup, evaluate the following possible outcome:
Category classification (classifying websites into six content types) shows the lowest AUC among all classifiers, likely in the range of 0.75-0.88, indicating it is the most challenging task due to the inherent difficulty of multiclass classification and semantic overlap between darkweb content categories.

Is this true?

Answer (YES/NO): NO